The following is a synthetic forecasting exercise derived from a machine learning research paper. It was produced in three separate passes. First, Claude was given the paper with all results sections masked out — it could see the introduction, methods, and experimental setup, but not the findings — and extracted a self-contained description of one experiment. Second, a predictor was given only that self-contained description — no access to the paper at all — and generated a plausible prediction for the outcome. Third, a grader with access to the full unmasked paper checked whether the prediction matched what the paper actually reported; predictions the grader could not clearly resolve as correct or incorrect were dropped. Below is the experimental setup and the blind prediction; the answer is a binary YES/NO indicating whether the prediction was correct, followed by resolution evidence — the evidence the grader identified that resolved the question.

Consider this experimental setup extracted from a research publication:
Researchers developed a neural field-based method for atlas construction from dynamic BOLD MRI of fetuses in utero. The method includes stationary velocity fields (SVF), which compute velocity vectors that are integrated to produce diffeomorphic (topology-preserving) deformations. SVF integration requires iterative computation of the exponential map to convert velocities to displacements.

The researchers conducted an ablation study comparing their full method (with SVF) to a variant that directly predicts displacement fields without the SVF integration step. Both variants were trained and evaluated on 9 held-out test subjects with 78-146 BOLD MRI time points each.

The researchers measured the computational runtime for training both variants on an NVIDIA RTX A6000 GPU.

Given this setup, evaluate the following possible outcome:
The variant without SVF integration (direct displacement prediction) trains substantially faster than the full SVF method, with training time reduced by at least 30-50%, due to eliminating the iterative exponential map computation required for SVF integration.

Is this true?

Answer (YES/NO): YES